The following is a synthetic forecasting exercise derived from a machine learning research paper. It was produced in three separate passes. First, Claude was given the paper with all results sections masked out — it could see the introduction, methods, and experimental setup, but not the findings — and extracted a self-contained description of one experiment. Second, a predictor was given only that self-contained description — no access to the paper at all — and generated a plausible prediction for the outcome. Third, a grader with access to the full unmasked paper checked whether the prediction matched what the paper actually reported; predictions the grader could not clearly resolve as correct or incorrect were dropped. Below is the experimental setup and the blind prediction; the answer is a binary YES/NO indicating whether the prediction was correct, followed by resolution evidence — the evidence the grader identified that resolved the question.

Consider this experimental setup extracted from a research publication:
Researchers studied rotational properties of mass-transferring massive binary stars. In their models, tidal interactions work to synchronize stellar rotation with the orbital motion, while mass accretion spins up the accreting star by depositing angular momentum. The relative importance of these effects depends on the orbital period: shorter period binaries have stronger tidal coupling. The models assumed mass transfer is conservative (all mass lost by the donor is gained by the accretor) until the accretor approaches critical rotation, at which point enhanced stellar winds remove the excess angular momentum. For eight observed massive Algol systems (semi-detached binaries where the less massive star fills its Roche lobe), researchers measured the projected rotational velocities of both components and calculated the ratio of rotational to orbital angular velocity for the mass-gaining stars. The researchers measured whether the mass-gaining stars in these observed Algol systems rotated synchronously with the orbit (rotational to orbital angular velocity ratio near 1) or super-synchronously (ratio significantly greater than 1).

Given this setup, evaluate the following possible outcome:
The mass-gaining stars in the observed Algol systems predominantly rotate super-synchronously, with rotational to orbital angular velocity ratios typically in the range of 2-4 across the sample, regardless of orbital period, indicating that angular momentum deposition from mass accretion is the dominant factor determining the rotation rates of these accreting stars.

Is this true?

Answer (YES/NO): NO